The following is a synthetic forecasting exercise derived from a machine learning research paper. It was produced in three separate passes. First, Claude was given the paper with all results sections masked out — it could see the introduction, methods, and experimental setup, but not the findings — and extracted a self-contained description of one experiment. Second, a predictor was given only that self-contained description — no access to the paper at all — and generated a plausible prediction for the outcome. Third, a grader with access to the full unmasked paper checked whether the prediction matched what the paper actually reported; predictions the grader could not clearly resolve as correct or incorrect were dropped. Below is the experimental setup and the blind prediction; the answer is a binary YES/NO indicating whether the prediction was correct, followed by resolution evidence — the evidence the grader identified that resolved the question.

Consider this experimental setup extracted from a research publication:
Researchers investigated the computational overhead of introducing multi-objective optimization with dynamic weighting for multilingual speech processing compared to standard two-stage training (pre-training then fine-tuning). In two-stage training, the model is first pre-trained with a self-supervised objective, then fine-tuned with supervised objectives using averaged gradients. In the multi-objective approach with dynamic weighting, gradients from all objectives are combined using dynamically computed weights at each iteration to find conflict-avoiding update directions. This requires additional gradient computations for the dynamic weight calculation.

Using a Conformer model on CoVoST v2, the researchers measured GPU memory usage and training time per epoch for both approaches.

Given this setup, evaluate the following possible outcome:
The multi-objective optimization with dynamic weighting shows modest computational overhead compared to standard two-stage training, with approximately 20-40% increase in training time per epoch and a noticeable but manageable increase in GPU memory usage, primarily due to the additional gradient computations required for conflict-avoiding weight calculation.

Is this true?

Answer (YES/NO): NO